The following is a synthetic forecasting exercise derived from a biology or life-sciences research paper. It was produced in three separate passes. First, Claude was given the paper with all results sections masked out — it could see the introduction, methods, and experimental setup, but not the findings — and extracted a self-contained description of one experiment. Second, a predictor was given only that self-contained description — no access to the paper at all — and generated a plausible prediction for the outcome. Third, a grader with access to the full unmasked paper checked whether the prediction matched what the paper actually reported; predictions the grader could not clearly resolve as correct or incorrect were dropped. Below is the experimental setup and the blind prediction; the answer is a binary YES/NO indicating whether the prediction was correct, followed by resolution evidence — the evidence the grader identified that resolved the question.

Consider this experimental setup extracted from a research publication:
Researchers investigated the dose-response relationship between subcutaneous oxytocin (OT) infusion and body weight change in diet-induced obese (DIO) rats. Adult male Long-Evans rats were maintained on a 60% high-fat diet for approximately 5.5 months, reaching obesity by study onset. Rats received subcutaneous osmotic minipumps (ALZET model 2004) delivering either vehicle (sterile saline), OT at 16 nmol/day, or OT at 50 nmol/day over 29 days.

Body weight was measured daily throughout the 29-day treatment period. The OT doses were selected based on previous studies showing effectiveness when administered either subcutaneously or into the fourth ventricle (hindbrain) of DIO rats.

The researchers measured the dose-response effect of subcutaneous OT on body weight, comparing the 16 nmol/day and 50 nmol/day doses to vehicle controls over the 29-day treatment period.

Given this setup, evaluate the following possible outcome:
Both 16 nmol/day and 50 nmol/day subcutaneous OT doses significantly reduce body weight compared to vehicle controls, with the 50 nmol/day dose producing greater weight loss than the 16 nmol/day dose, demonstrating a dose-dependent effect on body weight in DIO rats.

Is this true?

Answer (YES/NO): NO